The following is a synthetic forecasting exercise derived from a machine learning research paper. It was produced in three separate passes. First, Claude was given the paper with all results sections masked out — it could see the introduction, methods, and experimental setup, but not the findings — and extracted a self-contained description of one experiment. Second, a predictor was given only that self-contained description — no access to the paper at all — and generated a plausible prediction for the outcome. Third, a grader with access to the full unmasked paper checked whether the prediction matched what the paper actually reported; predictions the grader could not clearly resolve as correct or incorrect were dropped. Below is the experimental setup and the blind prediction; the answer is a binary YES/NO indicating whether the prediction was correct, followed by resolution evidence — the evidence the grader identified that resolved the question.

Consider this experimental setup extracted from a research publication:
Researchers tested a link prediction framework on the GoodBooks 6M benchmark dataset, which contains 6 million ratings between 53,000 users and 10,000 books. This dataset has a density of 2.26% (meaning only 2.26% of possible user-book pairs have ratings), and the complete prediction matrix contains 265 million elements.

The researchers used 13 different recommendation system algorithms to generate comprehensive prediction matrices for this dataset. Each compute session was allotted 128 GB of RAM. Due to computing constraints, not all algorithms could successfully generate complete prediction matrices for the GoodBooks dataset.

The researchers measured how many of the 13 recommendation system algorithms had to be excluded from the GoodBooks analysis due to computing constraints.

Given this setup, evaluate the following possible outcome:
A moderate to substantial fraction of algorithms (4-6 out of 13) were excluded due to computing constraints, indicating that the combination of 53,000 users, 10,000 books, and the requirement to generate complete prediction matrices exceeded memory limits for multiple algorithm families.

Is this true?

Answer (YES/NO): YES